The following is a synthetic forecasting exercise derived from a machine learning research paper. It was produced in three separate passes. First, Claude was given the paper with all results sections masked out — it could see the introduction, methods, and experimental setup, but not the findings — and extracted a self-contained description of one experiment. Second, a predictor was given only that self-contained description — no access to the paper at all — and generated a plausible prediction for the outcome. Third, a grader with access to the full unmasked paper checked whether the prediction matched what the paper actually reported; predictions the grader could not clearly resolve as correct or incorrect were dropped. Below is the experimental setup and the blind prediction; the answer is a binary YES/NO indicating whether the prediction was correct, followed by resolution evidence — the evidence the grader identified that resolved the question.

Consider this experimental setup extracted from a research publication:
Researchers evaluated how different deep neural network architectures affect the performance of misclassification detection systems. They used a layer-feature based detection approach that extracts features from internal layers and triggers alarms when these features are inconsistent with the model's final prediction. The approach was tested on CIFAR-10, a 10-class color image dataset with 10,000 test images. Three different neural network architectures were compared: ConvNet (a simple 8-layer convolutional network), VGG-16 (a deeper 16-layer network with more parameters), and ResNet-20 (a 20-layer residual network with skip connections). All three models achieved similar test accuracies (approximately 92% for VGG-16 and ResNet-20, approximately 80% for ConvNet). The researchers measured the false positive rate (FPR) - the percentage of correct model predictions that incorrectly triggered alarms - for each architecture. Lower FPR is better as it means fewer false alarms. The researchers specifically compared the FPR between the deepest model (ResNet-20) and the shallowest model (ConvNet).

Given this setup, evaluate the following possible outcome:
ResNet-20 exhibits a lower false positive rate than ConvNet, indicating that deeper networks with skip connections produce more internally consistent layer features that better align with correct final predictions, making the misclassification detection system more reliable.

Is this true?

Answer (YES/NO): YES